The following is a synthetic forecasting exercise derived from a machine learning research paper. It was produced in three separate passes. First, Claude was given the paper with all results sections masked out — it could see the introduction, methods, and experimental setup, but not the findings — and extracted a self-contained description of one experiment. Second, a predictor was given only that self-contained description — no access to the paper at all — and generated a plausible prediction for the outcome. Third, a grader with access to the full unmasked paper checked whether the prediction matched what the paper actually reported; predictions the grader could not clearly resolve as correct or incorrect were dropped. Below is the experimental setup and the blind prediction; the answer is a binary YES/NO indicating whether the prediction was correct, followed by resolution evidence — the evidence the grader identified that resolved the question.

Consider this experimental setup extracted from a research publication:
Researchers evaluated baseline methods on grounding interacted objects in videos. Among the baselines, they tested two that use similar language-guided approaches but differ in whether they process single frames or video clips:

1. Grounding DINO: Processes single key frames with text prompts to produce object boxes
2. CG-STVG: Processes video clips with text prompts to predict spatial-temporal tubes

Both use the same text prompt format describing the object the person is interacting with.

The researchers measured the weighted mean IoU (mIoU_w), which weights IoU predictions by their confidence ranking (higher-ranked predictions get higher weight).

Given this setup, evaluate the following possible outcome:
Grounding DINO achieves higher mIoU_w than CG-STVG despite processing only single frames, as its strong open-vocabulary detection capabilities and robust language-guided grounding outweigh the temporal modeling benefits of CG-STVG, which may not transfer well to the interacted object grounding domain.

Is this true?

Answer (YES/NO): YES